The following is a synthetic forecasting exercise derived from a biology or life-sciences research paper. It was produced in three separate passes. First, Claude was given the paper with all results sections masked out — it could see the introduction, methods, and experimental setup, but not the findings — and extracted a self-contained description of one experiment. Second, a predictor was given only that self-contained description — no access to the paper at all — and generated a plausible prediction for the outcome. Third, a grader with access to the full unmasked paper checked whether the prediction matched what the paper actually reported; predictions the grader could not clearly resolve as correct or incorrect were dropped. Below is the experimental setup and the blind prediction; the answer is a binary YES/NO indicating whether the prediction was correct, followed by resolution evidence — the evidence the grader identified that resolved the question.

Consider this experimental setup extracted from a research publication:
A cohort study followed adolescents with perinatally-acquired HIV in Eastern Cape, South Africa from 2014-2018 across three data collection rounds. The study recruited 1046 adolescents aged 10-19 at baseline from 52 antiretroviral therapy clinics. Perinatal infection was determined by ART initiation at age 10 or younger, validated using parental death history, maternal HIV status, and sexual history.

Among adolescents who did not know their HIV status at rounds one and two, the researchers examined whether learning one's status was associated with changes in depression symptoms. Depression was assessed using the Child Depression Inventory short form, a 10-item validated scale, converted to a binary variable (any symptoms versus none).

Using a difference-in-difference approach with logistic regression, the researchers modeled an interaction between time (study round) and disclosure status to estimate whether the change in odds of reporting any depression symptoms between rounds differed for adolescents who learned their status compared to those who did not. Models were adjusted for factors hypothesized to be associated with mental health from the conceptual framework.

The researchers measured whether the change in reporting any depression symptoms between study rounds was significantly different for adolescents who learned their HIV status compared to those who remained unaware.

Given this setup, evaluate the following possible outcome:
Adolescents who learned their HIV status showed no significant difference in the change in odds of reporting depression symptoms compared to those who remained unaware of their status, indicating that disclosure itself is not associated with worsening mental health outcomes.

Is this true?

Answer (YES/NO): YES